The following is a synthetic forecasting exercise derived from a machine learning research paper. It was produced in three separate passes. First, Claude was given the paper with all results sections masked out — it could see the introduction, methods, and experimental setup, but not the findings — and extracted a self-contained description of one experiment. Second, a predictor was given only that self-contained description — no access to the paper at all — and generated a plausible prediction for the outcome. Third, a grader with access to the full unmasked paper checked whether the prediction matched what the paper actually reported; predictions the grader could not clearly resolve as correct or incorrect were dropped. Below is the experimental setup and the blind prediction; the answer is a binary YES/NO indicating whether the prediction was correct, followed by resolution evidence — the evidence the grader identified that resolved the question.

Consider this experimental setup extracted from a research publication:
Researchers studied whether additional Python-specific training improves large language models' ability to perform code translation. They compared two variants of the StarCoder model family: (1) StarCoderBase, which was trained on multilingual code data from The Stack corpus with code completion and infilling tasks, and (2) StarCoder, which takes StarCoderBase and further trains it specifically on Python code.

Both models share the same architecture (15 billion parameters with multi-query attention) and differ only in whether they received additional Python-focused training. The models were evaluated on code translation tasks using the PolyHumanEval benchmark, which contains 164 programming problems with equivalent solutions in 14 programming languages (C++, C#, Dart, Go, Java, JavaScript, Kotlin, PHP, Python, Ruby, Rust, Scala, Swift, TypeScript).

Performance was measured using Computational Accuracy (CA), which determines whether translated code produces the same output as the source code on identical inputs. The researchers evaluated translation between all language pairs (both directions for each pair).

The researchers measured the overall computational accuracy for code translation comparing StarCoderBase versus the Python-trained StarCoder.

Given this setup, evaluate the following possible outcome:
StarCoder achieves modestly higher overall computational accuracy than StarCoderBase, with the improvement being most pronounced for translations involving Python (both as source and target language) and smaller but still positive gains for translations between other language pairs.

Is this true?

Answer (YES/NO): NO